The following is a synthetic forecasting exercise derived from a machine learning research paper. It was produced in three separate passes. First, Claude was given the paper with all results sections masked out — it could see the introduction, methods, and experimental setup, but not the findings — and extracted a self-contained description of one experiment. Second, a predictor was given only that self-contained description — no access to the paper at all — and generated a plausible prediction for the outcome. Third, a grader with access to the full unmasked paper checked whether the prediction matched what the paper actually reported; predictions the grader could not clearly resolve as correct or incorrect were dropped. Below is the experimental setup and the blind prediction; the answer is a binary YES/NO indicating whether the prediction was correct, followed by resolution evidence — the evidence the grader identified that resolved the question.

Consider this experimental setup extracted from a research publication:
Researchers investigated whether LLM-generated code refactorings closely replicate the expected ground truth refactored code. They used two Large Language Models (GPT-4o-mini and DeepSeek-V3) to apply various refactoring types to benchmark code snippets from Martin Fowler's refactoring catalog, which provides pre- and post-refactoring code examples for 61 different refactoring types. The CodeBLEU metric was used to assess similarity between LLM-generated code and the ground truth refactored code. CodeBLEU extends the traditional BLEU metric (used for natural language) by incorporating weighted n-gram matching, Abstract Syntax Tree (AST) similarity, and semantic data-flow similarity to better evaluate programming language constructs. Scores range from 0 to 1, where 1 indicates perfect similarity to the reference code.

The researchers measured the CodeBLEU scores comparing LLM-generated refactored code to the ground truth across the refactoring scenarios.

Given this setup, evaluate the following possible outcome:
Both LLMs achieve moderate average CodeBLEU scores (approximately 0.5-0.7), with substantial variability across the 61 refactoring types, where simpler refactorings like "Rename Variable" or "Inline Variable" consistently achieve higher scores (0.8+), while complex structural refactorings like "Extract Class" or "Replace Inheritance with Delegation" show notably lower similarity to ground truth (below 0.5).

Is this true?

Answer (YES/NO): NO